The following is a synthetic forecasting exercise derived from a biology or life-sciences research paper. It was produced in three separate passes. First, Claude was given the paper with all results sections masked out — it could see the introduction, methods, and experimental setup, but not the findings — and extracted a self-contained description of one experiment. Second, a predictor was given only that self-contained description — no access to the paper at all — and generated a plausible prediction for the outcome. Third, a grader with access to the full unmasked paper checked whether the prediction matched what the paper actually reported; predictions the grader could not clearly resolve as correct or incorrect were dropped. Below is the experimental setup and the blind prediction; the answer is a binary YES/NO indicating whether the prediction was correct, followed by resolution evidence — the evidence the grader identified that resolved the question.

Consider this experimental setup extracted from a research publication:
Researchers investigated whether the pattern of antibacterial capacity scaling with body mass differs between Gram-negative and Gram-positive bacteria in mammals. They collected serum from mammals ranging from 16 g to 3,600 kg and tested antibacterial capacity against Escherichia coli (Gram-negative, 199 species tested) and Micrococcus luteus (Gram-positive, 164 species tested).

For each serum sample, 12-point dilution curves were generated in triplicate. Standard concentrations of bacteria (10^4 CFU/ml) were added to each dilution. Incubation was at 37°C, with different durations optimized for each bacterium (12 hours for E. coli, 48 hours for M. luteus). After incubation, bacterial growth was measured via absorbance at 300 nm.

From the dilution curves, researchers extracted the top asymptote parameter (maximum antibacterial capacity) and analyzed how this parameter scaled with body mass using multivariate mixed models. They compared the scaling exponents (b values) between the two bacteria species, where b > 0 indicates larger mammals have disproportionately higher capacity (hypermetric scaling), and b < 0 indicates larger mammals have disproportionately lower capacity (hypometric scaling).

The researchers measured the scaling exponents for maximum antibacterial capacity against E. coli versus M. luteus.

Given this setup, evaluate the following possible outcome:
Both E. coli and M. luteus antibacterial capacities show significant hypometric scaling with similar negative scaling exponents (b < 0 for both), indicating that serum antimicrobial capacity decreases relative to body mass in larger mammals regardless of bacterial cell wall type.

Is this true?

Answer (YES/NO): NO